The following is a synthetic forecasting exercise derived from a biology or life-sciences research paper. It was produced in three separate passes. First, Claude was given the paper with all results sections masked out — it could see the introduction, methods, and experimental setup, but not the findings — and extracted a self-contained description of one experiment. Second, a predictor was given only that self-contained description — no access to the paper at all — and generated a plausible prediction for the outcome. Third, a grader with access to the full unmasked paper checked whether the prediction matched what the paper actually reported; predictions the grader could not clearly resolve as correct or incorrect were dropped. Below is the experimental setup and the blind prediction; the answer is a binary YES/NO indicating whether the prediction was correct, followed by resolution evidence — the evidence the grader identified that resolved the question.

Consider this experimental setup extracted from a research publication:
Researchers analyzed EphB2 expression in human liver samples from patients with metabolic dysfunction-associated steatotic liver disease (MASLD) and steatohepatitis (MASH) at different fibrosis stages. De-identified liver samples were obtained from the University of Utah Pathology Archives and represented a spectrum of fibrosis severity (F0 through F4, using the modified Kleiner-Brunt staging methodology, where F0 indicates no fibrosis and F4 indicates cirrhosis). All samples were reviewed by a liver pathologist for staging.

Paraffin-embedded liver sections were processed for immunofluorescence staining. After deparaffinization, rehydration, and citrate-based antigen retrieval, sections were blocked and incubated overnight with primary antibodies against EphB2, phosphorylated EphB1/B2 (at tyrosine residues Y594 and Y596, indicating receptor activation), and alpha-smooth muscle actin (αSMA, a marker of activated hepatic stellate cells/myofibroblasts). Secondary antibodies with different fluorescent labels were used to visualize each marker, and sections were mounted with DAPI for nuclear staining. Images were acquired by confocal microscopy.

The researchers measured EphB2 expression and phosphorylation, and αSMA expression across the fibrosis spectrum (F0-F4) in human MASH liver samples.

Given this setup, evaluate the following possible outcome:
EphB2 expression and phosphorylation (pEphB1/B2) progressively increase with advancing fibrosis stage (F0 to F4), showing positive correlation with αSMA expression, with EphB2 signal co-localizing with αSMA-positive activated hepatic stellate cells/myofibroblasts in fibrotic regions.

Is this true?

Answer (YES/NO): YES